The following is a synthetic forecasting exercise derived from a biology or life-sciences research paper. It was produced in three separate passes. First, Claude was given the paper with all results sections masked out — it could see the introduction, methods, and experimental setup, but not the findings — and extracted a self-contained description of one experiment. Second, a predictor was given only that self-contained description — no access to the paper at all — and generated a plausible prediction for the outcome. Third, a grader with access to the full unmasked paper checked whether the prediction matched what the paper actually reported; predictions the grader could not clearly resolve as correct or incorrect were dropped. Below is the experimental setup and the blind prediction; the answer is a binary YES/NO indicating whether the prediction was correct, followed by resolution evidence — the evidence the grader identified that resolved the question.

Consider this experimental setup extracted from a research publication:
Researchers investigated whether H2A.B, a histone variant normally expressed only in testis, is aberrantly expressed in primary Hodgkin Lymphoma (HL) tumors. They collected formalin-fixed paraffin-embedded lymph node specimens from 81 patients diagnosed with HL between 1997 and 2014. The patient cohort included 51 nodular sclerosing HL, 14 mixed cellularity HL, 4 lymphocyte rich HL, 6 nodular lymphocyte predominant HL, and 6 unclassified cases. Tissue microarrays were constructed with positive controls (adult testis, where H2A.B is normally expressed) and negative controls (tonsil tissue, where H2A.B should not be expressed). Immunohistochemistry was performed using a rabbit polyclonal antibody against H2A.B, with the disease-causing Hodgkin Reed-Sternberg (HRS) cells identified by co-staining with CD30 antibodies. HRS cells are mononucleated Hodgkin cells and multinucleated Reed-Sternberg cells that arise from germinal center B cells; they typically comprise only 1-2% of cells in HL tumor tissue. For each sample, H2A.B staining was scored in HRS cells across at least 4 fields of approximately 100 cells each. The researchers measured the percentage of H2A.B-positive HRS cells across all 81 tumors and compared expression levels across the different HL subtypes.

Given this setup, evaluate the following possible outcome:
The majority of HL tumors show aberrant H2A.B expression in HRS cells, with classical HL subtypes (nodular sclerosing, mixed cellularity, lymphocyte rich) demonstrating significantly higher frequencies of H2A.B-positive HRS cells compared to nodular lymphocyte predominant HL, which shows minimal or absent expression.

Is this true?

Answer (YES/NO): NO